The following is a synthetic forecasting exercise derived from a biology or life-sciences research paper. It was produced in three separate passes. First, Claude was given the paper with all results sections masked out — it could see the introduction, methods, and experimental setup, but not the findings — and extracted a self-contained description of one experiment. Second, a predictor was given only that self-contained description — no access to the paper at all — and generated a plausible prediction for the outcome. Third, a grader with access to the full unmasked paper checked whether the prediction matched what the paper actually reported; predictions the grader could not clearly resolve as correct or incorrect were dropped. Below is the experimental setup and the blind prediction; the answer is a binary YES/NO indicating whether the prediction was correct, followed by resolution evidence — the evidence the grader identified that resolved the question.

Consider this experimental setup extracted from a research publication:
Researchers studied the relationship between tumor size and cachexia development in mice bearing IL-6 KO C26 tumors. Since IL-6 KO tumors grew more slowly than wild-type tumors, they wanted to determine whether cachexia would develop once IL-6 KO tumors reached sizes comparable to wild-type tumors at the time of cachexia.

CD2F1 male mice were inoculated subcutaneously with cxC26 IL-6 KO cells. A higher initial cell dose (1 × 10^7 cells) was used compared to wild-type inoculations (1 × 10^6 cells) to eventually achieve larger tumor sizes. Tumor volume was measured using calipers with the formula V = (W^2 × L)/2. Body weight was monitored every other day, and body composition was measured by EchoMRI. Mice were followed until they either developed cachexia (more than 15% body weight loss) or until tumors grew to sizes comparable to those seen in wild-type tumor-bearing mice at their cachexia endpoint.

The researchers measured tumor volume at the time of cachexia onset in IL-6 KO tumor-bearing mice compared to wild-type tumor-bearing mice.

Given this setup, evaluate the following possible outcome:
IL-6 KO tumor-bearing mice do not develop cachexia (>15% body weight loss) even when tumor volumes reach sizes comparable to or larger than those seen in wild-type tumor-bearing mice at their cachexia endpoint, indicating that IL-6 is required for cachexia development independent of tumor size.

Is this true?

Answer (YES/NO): NO